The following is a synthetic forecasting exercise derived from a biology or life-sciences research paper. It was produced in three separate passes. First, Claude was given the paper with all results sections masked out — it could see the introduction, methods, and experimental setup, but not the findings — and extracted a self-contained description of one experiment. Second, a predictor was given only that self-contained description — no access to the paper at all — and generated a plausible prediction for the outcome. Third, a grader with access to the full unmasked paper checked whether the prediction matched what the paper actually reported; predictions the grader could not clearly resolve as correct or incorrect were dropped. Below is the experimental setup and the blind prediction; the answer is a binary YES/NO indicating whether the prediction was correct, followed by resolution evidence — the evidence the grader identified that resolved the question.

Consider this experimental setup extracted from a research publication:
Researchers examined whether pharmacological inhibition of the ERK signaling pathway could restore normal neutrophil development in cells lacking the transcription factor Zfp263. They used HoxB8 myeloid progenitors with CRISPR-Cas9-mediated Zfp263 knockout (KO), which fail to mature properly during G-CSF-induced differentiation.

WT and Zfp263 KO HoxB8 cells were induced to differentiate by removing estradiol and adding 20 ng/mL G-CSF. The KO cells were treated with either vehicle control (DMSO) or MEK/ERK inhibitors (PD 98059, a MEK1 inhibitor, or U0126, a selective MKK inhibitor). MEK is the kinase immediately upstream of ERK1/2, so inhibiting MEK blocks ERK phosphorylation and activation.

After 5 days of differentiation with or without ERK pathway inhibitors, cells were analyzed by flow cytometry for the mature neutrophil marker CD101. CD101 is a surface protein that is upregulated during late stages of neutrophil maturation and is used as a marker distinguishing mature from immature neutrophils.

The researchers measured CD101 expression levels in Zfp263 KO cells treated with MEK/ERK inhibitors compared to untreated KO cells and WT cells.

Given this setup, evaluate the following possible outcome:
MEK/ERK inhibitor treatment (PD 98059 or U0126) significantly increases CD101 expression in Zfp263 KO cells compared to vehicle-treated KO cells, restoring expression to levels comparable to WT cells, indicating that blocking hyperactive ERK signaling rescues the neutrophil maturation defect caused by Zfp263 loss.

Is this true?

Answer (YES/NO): NO